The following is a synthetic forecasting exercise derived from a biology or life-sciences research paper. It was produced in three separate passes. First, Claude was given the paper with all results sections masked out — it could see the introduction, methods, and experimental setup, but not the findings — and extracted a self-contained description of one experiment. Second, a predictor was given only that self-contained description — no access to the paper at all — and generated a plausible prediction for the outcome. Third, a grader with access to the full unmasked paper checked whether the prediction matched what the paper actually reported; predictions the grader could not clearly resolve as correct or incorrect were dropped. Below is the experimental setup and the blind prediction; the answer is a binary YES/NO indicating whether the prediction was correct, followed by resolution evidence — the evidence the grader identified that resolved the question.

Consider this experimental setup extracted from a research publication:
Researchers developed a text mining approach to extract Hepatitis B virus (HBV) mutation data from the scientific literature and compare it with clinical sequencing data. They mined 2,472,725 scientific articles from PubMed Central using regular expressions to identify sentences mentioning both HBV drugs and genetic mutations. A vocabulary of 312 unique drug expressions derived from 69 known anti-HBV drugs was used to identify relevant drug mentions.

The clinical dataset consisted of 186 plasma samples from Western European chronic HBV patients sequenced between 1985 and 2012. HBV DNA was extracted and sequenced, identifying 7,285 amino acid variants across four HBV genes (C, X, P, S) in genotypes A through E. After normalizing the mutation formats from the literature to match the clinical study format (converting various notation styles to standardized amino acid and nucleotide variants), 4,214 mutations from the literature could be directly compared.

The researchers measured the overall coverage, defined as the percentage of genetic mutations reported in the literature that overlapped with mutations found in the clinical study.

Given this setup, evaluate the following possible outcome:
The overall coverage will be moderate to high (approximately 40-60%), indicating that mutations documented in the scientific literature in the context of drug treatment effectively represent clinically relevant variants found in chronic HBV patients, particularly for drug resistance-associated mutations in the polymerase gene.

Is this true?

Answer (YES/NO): NO